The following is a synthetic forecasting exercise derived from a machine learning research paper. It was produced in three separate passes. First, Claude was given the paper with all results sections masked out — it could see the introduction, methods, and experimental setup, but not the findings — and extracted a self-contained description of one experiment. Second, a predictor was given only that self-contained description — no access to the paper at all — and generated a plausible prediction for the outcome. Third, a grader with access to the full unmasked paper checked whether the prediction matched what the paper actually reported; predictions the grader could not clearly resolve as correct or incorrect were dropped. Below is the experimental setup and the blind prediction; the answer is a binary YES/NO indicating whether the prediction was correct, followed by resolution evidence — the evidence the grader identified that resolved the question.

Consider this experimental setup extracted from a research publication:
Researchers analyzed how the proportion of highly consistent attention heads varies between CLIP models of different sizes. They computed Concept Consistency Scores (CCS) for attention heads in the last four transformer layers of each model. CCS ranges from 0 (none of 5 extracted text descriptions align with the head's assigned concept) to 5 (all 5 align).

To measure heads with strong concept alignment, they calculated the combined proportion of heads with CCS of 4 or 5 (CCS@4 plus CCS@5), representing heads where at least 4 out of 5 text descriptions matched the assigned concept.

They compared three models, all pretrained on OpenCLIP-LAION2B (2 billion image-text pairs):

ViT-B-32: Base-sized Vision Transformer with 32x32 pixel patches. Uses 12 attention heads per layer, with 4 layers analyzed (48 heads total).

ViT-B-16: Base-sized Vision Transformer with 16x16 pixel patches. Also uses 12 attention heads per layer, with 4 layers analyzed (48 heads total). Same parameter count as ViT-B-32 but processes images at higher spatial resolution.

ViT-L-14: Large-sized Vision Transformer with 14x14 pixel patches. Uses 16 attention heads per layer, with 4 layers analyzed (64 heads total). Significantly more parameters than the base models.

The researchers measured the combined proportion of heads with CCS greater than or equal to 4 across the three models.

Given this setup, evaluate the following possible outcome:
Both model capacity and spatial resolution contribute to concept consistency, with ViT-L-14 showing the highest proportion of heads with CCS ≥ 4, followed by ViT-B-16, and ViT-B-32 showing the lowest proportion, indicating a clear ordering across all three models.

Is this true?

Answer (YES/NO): YES